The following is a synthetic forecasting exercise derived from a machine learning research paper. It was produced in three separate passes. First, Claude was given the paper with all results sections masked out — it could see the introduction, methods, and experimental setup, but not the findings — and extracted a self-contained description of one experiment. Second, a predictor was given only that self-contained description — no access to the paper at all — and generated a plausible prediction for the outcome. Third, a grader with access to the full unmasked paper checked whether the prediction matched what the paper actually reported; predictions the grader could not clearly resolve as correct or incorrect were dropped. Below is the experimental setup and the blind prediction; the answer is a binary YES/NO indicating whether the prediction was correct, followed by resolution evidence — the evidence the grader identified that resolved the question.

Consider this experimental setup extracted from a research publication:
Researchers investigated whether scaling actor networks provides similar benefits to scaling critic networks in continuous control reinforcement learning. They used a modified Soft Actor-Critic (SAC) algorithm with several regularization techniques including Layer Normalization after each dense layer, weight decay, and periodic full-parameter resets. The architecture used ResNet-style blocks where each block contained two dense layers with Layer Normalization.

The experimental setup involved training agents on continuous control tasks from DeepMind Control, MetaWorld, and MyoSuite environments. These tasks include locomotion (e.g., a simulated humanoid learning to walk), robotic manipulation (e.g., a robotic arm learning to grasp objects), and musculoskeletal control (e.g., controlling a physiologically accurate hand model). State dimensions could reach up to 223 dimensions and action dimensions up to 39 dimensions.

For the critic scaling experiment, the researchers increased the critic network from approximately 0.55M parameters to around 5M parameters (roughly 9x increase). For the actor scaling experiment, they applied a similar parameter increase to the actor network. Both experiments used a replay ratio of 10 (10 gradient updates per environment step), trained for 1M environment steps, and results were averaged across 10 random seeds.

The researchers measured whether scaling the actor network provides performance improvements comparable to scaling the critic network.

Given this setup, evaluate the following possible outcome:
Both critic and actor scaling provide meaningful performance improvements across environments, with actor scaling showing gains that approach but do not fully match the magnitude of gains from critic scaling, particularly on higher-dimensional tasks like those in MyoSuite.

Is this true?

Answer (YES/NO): NO